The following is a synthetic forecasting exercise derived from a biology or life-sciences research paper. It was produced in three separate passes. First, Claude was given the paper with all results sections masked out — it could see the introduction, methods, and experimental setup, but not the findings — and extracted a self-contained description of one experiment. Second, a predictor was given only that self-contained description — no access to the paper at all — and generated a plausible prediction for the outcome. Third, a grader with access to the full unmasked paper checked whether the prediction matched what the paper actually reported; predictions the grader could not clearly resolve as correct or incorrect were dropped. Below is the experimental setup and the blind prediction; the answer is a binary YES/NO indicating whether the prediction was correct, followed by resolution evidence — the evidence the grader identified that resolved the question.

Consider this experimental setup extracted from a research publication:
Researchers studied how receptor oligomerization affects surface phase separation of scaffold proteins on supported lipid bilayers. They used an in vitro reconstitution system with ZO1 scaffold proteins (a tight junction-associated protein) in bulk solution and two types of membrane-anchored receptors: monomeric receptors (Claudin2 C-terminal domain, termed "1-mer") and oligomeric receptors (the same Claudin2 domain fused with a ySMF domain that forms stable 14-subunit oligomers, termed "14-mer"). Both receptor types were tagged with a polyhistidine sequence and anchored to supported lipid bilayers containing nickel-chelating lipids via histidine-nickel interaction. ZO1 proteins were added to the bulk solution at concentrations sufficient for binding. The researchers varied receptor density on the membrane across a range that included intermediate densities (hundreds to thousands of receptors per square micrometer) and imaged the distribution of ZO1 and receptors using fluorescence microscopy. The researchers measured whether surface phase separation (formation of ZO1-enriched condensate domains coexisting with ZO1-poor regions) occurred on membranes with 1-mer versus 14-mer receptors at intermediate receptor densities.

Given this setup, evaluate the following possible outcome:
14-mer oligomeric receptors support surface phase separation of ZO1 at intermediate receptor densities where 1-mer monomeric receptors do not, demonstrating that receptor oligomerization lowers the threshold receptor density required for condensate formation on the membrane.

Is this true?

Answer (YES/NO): YES